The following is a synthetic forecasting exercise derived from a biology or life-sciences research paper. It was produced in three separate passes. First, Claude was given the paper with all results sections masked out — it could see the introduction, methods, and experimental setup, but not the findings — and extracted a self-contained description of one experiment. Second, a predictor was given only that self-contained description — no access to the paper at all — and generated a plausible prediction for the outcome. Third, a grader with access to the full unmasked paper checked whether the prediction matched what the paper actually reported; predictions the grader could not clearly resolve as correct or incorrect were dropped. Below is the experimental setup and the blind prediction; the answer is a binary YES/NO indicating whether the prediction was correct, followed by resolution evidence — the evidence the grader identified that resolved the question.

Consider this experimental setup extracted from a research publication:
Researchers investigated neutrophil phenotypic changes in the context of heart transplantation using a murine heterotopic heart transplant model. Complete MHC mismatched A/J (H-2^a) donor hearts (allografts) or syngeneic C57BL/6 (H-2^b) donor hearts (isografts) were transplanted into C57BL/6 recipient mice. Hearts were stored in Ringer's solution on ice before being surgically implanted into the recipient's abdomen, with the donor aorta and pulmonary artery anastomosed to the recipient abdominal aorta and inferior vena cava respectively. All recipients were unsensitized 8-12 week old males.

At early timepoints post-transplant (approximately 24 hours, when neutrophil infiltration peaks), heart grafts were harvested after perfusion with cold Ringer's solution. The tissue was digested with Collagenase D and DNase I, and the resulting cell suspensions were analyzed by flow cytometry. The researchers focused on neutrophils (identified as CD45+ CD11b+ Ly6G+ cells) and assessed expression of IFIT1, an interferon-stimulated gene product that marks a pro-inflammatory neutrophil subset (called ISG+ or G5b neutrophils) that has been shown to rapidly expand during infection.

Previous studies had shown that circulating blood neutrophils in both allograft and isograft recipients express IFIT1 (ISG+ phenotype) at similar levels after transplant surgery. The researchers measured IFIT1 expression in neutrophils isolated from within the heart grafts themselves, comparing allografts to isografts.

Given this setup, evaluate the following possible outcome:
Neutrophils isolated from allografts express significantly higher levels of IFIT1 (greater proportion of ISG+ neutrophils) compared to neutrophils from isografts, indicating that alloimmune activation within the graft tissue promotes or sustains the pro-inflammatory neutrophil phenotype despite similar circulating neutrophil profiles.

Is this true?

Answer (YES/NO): YES